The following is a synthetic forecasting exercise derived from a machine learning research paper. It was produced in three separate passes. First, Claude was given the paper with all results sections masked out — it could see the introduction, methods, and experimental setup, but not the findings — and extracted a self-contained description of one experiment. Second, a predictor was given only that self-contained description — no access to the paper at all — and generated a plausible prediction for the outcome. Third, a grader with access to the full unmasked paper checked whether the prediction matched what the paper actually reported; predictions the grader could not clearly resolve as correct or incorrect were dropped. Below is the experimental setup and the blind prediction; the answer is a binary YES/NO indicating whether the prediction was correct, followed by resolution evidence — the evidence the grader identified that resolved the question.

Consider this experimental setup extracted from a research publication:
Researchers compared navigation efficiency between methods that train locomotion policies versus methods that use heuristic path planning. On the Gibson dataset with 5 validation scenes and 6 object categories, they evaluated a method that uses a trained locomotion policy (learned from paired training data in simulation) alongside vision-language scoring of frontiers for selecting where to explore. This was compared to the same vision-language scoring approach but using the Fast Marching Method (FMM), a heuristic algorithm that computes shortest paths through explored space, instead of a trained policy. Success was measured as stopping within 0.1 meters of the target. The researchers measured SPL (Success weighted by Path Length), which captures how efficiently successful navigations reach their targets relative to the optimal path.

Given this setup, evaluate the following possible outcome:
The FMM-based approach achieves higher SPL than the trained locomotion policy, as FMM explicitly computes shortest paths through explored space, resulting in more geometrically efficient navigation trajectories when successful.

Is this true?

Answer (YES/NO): NO